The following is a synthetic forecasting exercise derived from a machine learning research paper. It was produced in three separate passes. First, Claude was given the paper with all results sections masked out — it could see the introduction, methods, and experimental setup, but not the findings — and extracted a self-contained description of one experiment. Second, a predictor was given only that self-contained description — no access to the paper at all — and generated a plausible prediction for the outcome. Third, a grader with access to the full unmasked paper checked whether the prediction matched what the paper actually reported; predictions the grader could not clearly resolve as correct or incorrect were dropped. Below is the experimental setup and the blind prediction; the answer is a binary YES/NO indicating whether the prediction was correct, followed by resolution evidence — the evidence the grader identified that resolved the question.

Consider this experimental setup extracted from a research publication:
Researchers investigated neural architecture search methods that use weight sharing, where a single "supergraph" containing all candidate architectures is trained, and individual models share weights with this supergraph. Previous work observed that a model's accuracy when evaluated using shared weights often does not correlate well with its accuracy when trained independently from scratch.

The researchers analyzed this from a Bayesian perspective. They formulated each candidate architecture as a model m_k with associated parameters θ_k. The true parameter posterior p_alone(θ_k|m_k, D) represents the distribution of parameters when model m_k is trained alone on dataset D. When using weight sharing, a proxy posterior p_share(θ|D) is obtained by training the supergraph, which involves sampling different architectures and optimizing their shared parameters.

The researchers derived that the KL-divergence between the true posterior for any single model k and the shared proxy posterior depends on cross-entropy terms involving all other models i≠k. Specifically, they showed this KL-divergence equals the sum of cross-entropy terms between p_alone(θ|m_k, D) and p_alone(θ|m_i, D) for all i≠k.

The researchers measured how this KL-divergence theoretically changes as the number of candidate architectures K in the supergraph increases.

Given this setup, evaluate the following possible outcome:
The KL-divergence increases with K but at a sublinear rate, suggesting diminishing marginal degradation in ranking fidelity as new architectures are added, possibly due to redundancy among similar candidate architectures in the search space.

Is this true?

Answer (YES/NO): NO